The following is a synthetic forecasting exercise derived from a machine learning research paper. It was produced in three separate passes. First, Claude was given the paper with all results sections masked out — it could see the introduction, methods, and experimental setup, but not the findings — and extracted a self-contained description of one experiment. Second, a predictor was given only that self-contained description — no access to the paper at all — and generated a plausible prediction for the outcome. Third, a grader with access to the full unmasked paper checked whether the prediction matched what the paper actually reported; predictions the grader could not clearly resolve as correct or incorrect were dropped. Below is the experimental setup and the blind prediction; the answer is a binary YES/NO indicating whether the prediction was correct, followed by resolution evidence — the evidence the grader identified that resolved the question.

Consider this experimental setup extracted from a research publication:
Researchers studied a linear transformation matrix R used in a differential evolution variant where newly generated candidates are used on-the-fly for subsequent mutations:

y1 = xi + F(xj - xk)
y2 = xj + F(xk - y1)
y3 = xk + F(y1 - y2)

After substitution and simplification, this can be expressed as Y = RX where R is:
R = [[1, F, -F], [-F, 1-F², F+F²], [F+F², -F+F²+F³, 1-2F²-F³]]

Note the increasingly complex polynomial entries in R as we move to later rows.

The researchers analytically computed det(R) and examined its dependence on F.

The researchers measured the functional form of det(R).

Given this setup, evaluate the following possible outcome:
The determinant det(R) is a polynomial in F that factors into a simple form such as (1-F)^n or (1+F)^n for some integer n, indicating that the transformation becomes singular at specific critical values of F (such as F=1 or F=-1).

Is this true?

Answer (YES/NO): NO